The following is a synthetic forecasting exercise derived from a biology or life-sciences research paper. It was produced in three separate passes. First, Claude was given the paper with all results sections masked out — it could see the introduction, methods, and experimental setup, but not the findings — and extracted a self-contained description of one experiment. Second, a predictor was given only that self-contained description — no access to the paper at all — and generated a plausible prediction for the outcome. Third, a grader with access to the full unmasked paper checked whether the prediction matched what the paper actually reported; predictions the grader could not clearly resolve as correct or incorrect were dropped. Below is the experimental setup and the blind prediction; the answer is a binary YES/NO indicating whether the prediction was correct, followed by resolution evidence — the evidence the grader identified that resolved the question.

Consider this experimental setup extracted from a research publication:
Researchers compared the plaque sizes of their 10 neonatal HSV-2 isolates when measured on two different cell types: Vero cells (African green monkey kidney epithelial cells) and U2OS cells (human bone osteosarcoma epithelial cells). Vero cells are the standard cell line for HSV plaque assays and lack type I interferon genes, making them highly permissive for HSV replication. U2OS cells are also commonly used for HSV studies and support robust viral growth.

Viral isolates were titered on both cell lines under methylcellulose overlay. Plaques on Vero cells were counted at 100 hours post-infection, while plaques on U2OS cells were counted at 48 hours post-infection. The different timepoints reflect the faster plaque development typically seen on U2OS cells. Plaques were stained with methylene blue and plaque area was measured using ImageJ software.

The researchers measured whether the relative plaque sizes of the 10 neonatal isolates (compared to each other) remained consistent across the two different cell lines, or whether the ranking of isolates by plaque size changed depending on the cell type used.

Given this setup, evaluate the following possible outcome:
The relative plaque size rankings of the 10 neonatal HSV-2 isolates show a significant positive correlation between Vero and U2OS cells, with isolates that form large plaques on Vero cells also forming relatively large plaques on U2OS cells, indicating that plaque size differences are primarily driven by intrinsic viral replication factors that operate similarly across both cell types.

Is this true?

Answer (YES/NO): NO